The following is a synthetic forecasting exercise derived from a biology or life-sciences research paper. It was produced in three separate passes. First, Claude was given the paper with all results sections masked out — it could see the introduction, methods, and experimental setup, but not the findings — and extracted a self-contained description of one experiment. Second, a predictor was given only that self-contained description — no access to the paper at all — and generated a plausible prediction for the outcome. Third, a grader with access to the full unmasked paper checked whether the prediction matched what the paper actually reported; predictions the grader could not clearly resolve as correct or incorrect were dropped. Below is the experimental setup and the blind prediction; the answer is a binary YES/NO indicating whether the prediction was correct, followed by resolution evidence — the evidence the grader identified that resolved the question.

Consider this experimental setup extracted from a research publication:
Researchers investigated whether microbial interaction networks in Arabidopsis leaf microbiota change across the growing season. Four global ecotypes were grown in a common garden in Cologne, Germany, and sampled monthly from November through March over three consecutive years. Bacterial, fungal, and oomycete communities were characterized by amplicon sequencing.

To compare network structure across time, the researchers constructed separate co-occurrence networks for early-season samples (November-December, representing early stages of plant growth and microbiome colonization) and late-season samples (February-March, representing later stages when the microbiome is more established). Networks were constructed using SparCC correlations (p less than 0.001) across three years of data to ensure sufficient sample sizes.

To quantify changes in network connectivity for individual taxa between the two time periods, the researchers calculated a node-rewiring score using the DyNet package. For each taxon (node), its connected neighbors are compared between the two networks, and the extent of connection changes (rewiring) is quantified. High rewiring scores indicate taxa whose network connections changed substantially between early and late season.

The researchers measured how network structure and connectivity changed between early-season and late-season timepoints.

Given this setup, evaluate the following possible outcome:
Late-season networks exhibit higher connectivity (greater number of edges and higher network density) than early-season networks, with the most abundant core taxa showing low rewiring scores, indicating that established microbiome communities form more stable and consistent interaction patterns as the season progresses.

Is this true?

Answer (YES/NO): NO